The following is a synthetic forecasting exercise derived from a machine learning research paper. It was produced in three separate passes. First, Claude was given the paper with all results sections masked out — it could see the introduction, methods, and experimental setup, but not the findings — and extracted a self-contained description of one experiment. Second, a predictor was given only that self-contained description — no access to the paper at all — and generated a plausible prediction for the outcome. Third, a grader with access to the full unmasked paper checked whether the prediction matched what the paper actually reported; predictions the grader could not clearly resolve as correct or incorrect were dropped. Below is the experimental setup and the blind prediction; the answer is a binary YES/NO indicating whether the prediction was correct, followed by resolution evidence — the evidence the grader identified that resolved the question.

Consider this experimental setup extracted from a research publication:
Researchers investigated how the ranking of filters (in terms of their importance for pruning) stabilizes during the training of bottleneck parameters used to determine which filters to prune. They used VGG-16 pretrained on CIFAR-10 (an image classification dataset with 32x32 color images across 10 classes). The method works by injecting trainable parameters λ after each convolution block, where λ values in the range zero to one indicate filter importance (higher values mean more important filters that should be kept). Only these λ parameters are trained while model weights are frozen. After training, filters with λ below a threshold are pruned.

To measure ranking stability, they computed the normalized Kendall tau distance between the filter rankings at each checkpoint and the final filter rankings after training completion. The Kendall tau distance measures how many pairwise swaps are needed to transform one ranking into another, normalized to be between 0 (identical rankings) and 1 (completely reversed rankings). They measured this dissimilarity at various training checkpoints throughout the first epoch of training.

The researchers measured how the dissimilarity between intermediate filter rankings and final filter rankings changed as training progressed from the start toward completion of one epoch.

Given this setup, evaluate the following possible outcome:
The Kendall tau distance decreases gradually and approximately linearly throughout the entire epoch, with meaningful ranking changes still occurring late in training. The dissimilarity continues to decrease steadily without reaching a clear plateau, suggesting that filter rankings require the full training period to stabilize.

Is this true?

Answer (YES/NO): NO